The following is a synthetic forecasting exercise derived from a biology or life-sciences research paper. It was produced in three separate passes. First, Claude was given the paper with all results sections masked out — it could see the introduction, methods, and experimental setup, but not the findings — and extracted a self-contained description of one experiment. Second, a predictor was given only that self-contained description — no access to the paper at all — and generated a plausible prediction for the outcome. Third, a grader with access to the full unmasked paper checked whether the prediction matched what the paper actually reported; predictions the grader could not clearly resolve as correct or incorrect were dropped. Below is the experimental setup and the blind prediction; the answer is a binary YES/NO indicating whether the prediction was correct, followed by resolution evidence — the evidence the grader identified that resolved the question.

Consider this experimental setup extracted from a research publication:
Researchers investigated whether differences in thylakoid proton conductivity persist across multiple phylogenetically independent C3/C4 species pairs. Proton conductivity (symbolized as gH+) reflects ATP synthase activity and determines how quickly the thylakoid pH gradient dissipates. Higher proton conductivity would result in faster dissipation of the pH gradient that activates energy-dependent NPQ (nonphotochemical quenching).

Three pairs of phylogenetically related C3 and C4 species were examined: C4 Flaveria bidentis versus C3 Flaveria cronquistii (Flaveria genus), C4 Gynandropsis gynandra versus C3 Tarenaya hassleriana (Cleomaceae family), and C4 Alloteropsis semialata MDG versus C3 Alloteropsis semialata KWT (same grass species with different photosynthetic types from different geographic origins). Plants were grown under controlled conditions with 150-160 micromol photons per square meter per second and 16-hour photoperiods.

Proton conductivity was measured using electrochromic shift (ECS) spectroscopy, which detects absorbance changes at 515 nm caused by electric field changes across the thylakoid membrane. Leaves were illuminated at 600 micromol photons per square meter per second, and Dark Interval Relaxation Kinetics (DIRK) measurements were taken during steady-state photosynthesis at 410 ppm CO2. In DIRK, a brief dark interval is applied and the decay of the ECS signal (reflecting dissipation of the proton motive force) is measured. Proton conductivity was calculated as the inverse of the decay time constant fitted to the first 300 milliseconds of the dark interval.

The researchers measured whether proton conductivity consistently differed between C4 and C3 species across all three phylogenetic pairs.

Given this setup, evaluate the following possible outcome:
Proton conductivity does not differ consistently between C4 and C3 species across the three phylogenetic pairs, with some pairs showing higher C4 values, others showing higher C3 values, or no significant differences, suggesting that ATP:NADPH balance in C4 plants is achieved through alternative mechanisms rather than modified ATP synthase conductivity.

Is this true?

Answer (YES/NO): NO